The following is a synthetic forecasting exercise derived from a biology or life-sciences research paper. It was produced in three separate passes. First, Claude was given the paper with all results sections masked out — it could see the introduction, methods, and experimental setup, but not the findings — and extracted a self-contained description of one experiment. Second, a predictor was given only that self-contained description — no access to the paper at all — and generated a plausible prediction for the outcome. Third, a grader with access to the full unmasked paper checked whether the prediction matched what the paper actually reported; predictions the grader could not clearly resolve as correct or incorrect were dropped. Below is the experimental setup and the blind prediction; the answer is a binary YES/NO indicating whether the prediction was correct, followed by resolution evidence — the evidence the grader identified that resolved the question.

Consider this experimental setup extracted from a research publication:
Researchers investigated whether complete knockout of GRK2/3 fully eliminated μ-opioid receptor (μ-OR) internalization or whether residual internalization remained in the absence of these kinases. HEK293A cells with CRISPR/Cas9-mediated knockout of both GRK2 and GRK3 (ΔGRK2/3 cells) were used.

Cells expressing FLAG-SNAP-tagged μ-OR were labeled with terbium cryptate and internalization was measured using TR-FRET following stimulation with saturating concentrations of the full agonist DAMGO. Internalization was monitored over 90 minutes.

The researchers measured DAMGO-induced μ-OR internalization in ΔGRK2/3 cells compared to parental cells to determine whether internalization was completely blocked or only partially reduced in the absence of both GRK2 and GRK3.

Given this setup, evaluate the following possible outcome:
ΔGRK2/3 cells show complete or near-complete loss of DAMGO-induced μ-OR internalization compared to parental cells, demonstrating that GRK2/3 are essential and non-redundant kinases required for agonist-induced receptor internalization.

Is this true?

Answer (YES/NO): NO